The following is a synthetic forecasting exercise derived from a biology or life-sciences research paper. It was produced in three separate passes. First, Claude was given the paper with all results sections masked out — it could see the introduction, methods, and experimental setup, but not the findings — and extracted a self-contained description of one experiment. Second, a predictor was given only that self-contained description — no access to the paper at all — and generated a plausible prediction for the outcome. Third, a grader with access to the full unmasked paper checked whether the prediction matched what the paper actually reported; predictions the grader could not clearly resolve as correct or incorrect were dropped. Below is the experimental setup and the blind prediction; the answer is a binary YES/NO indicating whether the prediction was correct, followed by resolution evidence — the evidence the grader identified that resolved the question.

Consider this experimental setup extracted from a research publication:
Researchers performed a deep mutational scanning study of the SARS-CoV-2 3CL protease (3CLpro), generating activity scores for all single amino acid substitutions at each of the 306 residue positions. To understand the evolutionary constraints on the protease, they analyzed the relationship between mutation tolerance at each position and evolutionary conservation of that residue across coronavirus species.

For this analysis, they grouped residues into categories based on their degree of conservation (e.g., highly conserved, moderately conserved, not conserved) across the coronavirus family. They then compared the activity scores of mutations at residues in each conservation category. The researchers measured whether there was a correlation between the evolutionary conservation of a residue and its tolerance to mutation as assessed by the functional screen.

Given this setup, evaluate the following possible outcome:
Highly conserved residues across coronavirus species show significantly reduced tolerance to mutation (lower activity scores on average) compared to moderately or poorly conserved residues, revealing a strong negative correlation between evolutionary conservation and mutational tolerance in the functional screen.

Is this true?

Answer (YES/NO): YES